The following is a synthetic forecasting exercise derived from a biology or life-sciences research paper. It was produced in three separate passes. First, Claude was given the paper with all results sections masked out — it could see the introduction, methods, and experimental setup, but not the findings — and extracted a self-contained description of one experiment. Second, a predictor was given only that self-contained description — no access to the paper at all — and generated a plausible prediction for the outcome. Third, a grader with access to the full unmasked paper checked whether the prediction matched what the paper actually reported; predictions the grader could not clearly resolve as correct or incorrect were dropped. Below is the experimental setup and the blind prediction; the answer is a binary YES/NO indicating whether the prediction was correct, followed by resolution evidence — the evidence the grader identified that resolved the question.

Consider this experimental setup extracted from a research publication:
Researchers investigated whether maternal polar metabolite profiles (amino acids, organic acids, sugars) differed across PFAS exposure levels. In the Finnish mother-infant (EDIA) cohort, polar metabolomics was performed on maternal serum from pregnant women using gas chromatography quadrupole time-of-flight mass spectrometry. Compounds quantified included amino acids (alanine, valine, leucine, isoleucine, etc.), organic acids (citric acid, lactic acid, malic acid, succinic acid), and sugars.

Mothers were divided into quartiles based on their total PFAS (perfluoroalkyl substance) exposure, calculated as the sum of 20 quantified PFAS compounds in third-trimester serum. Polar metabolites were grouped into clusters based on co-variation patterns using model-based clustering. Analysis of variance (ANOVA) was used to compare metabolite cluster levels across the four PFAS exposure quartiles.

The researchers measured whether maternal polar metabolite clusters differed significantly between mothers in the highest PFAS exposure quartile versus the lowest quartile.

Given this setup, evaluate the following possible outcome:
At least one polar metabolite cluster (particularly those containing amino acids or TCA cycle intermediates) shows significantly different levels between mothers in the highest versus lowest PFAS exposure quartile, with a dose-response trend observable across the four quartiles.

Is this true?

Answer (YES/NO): YES